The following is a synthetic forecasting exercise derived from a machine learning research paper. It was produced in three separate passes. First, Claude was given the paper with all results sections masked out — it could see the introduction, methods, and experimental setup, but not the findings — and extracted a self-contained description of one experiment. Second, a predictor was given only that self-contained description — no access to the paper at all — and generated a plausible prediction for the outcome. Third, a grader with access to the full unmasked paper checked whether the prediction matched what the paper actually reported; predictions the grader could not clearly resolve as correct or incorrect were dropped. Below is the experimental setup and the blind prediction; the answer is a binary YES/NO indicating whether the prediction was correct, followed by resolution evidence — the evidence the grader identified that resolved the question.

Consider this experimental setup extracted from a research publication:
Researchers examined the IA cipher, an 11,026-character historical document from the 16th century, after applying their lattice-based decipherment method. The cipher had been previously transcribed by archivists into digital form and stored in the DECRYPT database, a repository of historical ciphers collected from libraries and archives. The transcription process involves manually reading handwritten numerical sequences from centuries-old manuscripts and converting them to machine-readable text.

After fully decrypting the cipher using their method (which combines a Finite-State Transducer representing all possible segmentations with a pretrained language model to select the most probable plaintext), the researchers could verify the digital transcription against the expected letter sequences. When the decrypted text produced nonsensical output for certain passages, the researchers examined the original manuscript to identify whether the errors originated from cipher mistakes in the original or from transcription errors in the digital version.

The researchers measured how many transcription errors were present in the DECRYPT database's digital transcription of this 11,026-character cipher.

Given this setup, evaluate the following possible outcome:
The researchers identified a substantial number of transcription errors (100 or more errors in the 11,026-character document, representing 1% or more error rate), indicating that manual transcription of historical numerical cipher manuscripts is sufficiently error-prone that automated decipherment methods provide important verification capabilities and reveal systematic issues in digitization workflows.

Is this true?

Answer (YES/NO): NO